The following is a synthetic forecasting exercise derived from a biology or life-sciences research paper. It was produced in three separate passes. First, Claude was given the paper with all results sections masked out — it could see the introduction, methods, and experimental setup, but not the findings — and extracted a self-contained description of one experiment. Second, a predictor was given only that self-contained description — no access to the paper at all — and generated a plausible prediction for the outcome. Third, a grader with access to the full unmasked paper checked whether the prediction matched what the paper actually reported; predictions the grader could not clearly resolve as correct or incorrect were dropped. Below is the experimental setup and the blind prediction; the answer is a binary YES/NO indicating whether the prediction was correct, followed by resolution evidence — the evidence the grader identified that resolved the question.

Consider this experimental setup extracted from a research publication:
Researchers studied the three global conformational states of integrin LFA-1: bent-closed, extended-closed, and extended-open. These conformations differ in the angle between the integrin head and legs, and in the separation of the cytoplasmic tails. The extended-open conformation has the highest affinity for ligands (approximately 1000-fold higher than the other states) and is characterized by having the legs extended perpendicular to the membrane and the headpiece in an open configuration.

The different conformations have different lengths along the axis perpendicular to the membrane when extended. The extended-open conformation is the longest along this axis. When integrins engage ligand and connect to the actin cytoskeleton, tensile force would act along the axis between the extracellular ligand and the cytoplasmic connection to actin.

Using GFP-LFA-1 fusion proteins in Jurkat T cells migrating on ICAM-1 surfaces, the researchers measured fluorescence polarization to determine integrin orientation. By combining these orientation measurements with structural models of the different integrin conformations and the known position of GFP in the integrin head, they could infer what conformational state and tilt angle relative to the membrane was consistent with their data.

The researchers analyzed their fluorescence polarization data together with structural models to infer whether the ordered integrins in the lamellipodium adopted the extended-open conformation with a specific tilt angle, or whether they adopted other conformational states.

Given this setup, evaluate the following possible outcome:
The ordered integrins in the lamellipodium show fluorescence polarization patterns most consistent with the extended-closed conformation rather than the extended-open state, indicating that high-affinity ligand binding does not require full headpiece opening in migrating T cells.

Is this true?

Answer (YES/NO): NO